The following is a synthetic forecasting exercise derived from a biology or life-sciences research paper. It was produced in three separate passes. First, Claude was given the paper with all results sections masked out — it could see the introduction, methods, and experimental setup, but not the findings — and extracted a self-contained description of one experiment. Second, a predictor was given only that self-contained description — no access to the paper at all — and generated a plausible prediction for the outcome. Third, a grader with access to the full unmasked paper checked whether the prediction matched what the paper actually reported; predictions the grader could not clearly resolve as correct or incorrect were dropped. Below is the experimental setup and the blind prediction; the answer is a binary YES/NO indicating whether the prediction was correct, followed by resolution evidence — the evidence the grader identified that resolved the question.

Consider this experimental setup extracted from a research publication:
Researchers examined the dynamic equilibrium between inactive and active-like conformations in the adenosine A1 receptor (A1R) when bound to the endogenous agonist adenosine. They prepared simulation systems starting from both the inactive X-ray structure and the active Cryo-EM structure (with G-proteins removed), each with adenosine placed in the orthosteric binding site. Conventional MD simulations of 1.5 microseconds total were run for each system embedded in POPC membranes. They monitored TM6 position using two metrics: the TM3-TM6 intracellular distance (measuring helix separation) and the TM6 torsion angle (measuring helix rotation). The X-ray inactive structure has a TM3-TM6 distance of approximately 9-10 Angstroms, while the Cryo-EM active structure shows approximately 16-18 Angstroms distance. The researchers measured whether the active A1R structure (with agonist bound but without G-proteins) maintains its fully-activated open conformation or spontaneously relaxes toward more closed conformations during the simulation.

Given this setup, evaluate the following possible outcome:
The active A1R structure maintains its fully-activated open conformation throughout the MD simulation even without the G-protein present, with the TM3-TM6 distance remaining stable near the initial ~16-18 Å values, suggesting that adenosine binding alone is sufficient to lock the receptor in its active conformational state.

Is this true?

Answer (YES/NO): NO